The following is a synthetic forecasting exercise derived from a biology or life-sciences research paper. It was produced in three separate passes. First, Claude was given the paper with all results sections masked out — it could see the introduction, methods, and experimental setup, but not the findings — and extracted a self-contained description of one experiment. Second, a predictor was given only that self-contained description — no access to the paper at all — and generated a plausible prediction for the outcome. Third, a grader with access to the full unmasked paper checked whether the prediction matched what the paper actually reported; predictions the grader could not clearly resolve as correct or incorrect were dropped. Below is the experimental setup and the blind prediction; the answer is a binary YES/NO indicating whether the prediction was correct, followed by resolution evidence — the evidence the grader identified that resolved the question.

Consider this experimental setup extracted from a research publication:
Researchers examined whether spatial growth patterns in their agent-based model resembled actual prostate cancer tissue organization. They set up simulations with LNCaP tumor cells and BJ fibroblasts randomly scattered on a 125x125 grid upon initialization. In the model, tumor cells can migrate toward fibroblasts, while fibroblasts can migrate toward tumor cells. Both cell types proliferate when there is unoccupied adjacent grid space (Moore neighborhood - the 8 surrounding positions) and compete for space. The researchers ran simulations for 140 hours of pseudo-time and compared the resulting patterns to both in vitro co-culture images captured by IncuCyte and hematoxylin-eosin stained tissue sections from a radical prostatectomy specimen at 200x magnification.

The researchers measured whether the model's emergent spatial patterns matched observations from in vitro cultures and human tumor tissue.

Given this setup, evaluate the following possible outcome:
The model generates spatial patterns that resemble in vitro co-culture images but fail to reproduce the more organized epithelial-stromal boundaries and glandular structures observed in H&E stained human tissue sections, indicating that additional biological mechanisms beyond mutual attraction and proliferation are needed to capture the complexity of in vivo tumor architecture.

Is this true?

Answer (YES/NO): NO